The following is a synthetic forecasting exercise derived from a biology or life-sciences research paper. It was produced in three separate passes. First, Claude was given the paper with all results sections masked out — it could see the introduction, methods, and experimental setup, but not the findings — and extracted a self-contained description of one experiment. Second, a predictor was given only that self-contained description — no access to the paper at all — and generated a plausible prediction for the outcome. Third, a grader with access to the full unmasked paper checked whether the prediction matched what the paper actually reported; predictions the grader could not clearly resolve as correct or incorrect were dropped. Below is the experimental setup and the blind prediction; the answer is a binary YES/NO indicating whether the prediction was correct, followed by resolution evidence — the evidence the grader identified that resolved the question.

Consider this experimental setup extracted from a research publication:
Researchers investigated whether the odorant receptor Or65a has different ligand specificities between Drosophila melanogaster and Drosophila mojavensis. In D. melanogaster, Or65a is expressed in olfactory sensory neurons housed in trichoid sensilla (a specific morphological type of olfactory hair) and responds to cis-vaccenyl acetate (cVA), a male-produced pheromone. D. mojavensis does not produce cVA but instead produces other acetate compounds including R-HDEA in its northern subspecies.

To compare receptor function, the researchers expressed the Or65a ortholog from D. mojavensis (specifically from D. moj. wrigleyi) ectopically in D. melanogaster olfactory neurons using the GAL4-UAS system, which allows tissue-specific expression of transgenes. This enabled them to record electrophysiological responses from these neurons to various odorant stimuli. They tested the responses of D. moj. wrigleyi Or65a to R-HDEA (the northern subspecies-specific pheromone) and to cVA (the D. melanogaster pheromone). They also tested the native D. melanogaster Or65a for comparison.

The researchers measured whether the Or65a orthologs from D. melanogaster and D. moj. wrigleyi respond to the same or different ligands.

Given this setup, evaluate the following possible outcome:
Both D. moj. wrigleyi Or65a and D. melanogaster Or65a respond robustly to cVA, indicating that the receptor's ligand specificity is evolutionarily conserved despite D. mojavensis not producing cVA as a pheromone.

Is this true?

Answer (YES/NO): NO